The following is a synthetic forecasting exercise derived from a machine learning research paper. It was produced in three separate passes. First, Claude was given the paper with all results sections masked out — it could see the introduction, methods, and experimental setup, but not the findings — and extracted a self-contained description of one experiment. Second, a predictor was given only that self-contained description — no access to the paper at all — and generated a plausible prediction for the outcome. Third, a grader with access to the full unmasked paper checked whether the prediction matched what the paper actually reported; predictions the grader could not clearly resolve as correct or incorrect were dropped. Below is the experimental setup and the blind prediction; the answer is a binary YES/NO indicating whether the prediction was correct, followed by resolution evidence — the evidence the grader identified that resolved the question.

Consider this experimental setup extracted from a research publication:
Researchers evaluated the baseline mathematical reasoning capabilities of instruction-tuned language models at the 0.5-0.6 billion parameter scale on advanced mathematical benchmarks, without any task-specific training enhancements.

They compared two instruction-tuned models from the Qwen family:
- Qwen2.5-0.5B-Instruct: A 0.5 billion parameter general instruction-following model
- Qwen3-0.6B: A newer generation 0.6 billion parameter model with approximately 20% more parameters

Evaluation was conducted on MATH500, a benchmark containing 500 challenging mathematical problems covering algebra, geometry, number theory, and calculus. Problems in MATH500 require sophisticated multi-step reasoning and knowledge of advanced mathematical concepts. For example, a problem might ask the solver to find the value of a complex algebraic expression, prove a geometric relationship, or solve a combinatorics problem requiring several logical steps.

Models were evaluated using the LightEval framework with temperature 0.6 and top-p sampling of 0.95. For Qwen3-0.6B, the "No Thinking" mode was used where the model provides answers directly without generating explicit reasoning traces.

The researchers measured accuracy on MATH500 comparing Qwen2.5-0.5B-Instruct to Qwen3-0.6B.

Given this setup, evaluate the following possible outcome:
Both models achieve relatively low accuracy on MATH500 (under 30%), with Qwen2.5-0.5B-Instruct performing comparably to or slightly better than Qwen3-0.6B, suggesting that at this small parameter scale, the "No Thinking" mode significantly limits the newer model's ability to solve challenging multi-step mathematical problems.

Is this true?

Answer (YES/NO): NO